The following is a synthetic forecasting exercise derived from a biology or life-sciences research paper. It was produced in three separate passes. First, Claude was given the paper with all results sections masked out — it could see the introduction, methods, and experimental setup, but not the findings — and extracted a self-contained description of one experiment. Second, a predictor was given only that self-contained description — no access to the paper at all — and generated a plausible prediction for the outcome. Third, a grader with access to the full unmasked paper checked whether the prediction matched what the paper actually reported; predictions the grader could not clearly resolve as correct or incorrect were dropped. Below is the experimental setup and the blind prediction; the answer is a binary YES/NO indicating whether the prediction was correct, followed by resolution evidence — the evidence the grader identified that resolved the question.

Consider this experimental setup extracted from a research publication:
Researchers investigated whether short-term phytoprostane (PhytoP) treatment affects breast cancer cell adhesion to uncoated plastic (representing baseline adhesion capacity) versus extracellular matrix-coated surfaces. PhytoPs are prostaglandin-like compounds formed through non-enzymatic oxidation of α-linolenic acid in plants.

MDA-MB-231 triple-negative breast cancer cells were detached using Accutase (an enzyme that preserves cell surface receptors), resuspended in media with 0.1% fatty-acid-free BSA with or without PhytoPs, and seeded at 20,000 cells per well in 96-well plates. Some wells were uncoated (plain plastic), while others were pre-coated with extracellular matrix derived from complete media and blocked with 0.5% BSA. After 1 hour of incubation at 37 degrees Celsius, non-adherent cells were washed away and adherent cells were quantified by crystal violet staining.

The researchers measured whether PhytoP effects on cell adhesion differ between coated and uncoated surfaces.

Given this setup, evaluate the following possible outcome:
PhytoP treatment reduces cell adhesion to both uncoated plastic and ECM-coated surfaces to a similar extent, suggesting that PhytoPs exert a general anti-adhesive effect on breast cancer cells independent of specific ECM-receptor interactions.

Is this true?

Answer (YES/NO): NO